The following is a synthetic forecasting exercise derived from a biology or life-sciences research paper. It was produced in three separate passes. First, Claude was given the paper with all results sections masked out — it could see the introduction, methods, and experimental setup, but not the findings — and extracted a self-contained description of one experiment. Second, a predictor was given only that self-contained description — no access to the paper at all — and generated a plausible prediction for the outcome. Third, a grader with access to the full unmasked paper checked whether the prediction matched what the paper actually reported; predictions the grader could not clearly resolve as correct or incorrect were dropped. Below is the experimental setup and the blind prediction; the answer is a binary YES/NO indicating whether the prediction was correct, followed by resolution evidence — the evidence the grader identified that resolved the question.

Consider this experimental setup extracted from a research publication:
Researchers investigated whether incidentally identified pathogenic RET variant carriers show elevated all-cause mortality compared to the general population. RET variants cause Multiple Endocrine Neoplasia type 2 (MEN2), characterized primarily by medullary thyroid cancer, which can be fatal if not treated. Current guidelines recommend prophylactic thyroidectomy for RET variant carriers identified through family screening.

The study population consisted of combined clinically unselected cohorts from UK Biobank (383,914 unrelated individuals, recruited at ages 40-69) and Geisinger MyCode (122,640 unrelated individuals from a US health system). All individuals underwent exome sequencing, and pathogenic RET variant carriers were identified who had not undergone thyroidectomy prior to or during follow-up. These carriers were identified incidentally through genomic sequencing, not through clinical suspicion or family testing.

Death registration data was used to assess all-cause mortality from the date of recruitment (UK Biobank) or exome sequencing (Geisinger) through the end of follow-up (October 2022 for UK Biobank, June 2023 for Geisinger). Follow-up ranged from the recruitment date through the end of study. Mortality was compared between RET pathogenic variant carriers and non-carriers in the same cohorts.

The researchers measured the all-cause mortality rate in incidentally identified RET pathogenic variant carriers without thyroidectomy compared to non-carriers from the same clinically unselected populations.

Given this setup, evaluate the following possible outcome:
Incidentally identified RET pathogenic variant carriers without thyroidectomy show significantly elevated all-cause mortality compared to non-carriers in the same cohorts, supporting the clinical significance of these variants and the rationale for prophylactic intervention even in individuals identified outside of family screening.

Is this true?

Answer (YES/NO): NO